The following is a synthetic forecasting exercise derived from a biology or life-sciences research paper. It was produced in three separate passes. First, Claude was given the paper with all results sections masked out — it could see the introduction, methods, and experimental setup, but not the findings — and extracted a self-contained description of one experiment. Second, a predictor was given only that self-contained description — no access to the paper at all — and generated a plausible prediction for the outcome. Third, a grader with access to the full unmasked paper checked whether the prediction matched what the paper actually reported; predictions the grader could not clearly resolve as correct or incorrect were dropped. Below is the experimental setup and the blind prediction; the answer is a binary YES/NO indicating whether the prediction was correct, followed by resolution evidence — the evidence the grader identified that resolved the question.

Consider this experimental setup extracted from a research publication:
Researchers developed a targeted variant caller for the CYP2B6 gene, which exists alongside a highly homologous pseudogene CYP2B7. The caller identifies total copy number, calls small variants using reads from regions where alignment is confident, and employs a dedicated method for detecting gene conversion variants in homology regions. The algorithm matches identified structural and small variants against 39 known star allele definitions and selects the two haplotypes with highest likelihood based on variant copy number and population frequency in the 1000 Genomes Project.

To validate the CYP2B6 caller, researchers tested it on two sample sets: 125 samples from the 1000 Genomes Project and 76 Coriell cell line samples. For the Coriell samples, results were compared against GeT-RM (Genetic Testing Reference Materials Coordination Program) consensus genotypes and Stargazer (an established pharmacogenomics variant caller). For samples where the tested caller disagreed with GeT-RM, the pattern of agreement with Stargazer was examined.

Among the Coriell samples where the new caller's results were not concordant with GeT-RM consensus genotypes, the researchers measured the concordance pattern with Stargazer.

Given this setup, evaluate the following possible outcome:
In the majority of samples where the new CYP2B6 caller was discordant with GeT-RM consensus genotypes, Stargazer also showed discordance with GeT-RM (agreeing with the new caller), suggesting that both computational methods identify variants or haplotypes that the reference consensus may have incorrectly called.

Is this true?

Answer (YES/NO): YES